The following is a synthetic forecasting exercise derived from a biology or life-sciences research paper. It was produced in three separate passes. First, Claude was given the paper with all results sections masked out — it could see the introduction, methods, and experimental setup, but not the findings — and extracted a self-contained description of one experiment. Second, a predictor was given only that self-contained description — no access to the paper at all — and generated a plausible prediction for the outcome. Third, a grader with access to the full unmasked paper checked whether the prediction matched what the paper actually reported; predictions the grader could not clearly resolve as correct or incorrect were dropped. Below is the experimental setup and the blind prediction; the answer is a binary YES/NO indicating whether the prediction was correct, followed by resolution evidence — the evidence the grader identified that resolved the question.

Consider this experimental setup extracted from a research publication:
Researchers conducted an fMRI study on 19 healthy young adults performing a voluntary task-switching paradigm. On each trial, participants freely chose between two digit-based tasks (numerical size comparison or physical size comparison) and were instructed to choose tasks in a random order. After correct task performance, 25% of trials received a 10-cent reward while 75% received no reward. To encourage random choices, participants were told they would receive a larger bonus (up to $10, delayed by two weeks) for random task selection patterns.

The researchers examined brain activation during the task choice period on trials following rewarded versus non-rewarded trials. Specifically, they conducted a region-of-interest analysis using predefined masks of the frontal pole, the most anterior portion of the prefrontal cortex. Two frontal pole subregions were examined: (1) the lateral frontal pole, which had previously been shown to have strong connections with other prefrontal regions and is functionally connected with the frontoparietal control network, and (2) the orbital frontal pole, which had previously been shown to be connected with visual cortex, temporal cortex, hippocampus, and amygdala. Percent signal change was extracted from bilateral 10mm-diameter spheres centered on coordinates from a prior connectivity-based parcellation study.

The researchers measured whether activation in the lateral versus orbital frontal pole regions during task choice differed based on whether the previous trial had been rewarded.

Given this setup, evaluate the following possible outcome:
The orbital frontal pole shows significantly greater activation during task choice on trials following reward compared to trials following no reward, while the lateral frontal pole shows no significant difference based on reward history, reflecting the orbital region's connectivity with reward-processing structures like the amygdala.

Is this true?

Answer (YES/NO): NO